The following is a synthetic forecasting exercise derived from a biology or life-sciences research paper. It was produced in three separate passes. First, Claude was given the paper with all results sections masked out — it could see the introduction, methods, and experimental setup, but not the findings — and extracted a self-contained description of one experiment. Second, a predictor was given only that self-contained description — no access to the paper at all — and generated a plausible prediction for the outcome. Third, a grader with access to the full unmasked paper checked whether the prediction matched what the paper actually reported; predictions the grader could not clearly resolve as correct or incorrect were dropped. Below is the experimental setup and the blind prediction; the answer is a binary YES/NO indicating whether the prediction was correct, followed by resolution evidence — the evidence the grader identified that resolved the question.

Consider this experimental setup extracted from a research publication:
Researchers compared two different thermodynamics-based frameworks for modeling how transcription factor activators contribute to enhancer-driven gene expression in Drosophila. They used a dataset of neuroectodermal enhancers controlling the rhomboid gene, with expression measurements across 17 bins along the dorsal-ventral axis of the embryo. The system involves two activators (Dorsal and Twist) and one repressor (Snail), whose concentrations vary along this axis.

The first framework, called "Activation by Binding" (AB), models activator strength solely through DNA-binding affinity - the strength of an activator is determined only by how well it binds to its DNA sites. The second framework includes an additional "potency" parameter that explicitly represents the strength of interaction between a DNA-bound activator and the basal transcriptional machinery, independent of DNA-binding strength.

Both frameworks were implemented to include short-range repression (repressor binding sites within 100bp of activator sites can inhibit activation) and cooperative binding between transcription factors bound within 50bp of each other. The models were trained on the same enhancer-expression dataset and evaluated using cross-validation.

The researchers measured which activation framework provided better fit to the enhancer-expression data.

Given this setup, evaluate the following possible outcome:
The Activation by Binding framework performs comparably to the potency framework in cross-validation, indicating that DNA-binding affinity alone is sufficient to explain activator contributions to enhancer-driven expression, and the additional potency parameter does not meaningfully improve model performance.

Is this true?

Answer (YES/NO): NO